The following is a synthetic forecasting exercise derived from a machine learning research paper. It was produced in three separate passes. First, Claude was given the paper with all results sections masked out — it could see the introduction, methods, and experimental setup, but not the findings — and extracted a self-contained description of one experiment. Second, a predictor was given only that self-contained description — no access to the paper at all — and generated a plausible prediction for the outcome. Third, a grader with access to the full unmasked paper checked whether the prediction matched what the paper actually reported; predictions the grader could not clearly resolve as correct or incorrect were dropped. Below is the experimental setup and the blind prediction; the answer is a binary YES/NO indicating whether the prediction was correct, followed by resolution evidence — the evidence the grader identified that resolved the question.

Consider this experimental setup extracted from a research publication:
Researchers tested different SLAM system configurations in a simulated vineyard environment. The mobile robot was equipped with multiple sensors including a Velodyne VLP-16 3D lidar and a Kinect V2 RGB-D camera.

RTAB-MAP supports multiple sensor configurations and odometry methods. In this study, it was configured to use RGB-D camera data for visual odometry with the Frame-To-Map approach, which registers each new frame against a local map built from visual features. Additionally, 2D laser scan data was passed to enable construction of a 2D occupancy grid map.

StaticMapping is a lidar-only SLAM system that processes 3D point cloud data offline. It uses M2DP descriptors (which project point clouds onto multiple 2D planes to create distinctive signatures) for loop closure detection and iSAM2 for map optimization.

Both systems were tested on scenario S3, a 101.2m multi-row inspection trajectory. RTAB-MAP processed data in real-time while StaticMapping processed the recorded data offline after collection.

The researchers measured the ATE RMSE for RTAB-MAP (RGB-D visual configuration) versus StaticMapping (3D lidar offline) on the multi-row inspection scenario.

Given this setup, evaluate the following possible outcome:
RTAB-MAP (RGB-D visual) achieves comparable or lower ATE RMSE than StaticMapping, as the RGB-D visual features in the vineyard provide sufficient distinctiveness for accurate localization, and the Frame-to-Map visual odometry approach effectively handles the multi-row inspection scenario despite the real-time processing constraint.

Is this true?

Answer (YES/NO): YES